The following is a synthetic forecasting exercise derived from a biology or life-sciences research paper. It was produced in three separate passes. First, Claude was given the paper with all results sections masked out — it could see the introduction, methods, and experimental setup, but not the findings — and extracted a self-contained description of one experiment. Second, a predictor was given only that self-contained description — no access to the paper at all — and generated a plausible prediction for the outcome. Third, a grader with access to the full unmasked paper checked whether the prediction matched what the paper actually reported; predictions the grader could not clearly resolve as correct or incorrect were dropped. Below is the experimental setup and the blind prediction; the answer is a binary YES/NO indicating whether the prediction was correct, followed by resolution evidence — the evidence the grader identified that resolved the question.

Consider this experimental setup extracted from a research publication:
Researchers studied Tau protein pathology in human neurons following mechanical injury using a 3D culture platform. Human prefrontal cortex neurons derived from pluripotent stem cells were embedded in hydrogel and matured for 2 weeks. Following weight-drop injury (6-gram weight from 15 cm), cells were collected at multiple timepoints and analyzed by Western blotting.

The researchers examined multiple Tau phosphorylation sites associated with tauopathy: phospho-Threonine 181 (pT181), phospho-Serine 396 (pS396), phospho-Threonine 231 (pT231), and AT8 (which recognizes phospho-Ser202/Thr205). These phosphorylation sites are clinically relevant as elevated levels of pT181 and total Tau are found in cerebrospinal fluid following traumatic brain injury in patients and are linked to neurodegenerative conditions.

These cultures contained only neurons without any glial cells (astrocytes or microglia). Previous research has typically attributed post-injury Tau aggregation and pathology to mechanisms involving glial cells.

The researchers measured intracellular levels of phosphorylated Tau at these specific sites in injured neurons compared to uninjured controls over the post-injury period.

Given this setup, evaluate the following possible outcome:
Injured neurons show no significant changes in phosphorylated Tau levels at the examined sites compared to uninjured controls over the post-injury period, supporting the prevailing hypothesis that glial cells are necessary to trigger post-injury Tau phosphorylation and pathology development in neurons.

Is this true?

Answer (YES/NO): NO